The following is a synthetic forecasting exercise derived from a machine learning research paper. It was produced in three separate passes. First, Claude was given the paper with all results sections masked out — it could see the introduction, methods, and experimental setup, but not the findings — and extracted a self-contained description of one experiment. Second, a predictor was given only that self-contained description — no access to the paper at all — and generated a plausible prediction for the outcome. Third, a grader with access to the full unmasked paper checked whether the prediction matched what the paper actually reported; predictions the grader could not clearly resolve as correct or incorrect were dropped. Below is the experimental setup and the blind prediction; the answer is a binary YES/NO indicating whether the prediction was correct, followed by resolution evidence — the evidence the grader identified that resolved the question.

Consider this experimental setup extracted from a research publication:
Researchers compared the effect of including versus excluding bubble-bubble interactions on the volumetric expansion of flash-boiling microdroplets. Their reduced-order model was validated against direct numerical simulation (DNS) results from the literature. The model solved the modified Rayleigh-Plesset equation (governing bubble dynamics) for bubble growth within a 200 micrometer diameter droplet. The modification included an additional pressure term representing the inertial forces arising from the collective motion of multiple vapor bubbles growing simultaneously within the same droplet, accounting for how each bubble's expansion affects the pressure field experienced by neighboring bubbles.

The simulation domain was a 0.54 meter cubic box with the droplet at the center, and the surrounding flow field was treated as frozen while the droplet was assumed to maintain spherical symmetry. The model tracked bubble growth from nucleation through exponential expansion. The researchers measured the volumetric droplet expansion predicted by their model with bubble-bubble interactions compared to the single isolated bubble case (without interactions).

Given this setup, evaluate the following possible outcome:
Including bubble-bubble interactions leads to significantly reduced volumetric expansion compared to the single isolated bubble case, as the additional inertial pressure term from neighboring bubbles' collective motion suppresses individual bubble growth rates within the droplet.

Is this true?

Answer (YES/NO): YES